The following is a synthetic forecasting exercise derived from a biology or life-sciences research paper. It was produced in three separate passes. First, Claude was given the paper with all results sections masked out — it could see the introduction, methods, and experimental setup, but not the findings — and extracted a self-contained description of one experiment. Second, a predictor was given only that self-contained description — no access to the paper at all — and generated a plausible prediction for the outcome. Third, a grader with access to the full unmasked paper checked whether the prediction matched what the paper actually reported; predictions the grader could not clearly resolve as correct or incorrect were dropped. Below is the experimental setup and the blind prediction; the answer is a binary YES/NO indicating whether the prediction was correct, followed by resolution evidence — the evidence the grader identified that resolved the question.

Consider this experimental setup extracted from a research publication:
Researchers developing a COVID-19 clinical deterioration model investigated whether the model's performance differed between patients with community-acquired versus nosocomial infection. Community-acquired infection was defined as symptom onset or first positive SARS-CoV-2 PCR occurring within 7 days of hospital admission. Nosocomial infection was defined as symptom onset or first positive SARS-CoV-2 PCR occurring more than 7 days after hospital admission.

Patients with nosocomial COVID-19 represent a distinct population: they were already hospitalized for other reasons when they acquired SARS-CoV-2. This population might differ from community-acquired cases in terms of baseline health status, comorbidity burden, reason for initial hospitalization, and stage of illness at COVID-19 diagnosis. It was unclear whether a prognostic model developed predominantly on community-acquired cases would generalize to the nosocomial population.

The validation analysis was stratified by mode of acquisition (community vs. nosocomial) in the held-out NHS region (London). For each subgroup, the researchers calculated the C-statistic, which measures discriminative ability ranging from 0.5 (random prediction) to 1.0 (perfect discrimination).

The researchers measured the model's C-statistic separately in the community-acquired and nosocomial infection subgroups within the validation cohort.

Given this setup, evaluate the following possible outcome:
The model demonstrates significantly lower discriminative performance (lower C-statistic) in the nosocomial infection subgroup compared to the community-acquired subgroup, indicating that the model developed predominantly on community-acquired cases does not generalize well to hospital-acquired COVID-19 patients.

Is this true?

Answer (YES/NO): NO